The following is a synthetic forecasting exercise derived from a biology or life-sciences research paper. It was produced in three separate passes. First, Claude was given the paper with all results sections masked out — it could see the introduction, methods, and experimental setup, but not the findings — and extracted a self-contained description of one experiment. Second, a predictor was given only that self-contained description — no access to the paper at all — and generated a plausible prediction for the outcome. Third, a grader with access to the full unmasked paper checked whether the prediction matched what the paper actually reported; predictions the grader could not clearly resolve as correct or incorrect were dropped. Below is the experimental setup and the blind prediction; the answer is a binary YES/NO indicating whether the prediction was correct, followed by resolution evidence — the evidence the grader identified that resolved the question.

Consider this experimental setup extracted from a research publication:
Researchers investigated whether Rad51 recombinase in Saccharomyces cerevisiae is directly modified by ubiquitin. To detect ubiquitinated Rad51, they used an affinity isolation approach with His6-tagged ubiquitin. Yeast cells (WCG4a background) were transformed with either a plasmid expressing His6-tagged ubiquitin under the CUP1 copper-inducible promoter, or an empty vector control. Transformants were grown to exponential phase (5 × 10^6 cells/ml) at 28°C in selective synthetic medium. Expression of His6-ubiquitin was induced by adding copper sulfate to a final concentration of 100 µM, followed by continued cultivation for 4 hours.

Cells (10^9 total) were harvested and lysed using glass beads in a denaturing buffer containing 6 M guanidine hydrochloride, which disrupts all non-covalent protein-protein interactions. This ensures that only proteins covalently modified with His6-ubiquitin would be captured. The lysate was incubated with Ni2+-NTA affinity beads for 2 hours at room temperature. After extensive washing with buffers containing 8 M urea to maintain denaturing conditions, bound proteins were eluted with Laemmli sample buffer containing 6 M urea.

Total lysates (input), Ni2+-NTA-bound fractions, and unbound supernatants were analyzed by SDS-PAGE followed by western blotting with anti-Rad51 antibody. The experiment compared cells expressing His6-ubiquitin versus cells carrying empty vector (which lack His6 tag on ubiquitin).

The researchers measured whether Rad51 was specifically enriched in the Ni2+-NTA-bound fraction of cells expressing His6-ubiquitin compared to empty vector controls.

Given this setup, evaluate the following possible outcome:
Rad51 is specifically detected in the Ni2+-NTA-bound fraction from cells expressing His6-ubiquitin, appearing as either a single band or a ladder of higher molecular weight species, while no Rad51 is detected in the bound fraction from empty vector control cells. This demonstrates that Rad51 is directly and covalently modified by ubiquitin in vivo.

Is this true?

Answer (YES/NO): YES